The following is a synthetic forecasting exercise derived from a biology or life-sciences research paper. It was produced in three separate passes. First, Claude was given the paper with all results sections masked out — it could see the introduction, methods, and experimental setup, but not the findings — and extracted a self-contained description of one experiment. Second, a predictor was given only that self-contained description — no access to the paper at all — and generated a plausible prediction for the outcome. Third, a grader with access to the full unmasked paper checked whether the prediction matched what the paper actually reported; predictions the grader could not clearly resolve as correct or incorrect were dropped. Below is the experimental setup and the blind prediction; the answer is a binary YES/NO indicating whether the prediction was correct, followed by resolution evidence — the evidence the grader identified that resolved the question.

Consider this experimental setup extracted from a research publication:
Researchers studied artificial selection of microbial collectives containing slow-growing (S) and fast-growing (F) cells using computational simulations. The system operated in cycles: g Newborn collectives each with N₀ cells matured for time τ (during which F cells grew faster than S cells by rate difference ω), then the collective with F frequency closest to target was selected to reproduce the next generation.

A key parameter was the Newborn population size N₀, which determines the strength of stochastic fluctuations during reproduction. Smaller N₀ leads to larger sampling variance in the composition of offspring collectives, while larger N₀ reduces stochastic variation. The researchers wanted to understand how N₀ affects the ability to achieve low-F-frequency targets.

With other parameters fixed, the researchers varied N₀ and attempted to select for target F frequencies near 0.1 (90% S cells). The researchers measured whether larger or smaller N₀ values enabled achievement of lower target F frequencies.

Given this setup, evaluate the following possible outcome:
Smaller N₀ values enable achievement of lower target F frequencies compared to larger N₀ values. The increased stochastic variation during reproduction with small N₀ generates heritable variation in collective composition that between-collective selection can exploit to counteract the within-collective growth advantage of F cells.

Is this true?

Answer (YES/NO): YES